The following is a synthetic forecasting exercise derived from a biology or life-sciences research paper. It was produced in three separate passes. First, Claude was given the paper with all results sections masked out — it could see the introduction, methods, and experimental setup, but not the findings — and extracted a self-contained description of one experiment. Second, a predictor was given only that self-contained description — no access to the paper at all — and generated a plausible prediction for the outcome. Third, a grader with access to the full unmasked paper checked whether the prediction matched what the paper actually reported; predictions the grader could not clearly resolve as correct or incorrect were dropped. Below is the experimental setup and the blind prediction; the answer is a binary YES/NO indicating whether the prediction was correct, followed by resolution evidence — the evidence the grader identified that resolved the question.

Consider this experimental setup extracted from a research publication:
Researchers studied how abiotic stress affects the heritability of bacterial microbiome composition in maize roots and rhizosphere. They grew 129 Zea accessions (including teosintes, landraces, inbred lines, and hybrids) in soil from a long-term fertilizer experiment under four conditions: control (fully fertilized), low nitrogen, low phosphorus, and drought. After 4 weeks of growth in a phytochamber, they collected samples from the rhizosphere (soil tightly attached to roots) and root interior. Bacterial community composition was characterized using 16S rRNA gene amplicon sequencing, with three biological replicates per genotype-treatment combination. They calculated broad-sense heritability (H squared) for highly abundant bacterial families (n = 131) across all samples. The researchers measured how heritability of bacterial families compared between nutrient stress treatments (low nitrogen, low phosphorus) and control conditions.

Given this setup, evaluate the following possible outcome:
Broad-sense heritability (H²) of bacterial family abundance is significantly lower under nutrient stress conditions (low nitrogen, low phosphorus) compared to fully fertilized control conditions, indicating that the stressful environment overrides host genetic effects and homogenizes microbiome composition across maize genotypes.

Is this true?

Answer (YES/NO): NO